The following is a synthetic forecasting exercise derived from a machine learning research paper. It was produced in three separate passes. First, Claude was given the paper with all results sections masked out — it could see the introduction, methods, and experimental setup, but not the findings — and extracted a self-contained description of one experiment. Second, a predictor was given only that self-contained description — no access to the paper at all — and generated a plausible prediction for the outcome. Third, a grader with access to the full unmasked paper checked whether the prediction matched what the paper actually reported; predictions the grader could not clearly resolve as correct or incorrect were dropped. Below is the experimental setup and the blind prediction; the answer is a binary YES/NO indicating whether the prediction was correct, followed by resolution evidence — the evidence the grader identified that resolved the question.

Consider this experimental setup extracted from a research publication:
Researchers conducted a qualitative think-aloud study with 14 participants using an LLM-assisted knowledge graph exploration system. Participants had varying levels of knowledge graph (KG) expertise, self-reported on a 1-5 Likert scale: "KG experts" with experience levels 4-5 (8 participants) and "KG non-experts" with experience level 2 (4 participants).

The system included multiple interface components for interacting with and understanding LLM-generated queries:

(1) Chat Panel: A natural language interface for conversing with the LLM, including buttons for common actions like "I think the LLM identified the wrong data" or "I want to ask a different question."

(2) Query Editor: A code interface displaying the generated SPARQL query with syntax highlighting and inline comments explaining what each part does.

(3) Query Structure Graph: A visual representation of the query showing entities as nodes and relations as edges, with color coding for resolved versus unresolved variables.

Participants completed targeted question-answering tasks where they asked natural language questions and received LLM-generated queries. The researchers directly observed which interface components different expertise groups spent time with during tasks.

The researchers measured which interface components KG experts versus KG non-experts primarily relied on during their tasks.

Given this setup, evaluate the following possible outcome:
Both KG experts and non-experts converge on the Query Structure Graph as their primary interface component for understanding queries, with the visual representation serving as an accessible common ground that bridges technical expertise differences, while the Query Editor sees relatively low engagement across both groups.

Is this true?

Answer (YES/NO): NO